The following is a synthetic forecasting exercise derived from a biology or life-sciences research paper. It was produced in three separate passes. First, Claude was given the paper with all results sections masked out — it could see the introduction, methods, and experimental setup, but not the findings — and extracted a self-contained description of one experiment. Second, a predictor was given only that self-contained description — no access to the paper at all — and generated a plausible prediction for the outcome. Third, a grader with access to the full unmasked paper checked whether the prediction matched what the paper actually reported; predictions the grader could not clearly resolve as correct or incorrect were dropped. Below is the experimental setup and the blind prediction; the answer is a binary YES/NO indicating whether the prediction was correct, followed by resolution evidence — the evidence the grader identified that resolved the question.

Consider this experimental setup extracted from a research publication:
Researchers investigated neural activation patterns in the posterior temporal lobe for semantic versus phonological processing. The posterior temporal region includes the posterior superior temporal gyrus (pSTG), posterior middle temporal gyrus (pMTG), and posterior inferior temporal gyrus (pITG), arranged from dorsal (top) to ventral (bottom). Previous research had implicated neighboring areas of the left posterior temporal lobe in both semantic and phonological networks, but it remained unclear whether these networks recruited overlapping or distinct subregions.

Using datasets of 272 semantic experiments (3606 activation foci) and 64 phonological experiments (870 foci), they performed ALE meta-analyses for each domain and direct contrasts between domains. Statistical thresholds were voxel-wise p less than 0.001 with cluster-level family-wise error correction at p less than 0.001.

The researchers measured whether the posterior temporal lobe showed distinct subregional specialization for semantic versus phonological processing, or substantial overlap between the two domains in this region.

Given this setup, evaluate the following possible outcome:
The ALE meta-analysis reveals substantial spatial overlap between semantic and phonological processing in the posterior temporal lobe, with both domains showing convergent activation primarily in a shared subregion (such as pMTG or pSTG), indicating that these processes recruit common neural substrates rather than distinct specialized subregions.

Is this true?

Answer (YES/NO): NO